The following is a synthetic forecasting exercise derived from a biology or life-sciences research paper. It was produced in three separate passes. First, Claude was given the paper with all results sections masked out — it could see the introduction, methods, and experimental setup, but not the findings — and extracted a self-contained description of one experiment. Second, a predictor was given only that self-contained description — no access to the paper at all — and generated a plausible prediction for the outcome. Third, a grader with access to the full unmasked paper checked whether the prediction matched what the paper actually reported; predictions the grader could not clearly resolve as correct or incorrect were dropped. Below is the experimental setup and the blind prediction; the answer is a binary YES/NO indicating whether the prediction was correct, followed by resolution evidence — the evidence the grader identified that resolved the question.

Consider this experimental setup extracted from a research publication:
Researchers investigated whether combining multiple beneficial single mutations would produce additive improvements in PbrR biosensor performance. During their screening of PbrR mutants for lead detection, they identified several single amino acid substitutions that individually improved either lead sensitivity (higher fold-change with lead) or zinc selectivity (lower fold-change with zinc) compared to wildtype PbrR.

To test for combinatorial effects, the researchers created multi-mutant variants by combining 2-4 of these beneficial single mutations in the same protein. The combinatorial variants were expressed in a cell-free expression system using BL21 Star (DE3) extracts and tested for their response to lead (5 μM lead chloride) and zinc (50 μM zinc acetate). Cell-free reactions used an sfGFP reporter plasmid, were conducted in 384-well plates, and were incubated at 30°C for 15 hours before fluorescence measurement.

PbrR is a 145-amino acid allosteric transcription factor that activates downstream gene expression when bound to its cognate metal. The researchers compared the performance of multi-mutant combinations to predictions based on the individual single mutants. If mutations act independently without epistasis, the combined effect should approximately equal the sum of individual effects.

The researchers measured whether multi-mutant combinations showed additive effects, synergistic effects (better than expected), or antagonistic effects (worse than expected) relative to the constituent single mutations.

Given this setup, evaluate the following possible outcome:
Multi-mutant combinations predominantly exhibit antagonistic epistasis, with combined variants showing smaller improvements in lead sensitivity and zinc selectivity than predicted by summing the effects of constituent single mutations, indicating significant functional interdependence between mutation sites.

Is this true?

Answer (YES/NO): NO